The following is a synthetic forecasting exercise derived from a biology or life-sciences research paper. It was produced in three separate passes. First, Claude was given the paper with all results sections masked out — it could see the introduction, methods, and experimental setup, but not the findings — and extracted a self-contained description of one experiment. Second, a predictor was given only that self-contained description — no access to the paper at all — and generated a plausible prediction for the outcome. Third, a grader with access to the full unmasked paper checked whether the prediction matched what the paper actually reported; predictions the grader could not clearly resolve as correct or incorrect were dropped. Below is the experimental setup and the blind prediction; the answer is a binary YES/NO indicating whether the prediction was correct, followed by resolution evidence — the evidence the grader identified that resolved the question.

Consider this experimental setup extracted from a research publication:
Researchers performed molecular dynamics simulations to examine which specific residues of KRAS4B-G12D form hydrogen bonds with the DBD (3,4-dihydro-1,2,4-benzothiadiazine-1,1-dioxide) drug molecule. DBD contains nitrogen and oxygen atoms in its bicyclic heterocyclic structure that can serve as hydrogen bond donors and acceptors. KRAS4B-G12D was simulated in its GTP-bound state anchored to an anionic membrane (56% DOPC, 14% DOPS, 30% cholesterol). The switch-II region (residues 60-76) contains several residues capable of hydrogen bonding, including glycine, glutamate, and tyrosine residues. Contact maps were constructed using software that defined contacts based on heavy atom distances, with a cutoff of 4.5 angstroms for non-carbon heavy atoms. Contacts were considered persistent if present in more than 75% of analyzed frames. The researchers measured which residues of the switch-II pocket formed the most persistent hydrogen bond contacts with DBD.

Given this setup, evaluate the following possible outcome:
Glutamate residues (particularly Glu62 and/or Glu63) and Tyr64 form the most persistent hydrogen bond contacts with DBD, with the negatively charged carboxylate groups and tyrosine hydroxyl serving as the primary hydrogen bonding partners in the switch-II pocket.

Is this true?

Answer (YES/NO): NO